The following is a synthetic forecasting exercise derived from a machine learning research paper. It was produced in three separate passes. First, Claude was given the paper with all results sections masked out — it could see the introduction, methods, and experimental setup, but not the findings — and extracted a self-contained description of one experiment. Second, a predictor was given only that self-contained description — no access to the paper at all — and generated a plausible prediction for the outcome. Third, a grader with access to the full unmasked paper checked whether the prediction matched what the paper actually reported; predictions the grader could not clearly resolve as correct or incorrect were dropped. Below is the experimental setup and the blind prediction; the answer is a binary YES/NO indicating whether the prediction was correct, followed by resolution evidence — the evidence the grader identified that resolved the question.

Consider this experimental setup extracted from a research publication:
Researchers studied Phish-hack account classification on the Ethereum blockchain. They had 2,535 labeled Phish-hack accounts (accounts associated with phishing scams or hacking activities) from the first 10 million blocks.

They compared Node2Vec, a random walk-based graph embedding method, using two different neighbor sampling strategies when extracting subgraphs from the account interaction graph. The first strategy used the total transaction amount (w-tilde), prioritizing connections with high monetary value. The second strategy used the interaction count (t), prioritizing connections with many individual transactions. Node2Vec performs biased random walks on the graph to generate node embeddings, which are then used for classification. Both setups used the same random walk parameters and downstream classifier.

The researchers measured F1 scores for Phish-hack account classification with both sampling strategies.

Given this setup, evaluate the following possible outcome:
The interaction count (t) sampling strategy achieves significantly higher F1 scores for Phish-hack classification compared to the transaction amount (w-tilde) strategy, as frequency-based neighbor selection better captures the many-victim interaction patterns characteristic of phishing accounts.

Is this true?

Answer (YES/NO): YES